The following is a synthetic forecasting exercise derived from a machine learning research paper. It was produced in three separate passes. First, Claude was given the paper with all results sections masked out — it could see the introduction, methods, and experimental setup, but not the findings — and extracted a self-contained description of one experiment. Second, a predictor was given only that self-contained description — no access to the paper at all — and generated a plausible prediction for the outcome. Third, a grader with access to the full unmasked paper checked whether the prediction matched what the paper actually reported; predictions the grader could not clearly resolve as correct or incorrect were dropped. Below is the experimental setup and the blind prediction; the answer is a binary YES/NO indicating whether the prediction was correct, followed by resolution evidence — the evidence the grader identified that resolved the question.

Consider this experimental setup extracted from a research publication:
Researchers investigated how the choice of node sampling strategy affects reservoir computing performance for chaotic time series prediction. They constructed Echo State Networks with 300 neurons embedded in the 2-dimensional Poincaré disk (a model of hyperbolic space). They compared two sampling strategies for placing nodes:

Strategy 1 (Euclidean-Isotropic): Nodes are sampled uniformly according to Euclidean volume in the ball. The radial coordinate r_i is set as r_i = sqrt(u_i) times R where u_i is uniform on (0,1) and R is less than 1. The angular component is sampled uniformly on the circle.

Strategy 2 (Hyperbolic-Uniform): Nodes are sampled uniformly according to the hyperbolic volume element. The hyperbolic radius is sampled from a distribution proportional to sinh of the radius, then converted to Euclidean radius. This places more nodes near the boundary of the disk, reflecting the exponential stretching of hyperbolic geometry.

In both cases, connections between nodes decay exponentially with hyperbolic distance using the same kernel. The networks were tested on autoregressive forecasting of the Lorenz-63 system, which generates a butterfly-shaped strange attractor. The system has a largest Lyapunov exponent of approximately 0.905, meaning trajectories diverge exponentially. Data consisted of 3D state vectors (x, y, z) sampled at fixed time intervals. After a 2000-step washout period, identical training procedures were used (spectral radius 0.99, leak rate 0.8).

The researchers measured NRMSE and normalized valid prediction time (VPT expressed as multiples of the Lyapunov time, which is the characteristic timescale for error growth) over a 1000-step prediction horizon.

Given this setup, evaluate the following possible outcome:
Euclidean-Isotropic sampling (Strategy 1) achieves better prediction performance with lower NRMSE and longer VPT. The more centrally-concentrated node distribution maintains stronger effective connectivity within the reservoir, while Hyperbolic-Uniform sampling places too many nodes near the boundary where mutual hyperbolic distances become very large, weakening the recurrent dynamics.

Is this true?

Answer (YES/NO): NO